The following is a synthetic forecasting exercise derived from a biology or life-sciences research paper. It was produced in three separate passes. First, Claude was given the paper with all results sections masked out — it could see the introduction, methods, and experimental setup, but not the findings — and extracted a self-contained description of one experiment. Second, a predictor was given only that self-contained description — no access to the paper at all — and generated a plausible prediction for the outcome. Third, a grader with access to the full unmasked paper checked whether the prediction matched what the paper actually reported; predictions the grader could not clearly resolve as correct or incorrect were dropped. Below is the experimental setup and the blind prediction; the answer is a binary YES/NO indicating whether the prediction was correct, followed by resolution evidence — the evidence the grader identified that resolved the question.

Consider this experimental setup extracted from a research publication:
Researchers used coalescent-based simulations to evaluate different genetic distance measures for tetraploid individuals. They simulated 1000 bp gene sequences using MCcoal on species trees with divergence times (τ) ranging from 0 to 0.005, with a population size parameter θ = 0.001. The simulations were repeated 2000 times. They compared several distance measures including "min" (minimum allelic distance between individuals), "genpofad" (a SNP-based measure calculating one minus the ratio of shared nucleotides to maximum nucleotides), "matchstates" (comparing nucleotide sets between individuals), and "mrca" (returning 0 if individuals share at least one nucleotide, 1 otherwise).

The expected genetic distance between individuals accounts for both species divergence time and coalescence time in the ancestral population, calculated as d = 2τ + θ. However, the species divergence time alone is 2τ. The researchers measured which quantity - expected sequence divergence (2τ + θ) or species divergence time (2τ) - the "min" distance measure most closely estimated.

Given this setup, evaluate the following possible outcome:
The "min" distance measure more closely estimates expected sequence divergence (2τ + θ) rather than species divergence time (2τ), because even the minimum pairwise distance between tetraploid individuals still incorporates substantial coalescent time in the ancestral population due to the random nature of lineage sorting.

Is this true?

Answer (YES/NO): NO